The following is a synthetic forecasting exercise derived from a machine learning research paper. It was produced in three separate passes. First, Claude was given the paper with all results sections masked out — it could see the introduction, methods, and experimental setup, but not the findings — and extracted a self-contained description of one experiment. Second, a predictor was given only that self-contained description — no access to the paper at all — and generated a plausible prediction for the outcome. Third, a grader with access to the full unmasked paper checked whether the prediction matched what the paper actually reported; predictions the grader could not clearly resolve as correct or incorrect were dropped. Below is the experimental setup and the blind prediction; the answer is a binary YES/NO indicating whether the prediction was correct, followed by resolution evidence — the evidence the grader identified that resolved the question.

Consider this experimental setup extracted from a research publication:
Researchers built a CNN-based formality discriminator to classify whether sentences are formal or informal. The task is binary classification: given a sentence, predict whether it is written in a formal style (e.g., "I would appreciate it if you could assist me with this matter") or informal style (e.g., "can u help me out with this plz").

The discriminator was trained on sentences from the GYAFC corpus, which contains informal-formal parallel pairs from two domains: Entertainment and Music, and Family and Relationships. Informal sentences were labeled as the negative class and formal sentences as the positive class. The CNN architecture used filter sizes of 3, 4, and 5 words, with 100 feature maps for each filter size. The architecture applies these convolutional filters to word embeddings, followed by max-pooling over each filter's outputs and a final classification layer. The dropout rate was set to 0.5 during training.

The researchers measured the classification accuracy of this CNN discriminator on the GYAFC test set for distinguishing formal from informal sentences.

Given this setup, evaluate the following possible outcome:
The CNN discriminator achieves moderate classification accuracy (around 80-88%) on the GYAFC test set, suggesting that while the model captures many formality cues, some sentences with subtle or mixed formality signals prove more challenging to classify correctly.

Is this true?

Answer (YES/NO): NO